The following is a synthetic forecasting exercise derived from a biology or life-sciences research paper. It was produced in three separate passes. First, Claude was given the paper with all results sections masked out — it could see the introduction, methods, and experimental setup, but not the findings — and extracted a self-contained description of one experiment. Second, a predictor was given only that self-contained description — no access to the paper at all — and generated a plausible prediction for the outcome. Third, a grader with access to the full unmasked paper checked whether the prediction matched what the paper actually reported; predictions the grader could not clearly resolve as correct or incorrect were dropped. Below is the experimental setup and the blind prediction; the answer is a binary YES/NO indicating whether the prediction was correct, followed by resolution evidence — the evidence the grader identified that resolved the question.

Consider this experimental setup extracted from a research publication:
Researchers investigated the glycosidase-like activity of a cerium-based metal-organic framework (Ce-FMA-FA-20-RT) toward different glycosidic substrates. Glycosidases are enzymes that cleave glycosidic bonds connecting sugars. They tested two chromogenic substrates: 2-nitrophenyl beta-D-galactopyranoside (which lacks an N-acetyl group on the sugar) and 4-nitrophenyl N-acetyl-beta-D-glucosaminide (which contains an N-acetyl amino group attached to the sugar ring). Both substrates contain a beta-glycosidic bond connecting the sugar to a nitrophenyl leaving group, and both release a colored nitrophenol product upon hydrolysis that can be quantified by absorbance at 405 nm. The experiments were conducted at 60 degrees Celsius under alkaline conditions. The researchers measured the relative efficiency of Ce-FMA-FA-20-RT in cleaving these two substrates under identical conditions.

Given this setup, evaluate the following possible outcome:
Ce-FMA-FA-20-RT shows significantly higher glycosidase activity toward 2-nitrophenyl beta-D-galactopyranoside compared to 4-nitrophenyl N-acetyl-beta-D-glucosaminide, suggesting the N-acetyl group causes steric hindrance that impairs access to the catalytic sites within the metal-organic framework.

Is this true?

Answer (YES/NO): NO